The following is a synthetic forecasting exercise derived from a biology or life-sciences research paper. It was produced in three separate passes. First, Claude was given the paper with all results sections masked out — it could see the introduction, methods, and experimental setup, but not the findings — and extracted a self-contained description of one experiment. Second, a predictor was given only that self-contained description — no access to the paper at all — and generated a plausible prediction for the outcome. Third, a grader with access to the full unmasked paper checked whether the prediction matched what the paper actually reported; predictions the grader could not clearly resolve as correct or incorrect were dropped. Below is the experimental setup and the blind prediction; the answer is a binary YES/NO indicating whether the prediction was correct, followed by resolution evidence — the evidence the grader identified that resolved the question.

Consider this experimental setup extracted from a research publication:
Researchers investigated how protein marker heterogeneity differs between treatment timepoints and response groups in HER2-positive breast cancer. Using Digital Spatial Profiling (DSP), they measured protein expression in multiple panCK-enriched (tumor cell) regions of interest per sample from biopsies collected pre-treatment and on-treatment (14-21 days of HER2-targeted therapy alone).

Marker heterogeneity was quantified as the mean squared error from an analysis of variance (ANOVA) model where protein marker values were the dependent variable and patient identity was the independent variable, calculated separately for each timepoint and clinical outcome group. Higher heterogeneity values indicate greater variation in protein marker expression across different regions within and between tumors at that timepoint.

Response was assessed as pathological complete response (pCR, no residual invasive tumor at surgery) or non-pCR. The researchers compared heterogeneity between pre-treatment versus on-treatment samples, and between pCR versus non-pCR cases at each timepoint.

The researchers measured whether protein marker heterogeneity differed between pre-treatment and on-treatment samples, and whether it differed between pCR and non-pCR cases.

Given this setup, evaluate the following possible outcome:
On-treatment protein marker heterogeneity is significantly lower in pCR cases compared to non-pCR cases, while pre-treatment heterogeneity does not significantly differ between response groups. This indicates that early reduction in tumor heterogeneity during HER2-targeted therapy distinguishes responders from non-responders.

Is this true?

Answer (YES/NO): NO